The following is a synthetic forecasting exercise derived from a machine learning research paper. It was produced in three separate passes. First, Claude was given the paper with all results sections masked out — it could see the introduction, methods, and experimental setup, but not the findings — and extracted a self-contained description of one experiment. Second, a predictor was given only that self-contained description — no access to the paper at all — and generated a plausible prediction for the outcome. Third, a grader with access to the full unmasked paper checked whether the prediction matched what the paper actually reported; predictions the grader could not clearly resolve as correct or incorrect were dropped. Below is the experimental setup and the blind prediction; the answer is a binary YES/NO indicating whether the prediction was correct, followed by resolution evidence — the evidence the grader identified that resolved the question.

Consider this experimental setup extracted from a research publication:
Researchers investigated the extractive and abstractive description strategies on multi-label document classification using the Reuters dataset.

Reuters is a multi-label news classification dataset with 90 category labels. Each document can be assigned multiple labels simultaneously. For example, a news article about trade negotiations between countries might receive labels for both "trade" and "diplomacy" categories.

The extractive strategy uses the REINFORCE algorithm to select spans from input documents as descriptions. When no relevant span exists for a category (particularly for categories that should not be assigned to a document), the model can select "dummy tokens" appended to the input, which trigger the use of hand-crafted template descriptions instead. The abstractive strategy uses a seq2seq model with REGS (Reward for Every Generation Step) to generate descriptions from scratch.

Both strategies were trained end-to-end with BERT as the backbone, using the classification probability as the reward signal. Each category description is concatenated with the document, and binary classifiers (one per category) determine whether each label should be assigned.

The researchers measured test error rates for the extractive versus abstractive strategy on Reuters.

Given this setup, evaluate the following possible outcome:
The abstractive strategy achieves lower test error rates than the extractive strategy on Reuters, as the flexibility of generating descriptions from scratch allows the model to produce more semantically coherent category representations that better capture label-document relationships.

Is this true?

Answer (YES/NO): YES